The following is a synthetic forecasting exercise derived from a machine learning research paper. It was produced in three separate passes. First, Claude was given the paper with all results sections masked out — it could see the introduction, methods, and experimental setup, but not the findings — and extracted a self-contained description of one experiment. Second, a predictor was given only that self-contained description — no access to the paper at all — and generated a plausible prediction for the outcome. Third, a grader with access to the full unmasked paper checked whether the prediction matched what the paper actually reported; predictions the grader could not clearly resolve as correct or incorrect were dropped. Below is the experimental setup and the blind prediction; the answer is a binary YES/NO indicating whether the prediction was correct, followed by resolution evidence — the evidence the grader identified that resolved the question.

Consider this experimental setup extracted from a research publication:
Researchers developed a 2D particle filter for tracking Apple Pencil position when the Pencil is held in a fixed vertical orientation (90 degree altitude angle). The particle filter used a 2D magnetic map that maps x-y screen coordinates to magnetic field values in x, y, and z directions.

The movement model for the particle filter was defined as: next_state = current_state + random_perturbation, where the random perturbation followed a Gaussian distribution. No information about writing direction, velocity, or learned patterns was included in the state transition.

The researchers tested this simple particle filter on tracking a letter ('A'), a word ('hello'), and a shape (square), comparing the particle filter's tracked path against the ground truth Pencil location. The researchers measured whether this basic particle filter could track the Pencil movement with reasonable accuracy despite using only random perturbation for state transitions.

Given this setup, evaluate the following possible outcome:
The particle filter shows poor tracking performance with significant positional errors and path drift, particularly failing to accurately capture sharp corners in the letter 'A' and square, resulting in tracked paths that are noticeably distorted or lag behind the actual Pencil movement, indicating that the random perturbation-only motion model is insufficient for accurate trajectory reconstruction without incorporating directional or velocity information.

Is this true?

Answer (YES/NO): NO